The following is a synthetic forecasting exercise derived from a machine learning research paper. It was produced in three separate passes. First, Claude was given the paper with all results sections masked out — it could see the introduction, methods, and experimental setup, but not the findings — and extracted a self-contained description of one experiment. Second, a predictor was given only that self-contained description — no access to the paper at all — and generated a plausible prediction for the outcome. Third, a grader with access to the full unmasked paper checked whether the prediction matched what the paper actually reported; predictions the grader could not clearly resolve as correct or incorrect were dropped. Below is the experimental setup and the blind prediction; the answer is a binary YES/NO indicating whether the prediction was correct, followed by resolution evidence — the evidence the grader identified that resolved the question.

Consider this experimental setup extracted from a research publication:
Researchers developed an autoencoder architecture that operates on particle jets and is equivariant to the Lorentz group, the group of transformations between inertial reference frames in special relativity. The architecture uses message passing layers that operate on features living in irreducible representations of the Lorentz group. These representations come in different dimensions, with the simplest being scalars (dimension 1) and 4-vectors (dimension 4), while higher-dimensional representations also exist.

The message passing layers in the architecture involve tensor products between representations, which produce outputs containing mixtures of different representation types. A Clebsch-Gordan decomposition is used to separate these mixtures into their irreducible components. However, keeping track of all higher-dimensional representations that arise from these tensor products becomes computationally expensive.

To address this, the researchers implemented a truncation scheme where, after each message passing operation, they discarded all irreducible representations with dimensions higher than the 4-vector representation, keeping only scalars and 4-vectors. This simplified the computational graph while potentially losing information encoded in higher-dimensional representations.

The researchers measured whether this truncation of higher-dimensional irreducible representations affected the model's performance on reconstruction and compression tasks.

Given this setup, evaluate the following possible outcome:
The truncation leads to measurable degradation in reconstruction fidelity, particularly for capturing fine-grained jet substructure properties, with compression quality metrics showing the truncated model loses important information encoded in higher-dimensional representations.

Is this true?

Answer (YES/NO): NO